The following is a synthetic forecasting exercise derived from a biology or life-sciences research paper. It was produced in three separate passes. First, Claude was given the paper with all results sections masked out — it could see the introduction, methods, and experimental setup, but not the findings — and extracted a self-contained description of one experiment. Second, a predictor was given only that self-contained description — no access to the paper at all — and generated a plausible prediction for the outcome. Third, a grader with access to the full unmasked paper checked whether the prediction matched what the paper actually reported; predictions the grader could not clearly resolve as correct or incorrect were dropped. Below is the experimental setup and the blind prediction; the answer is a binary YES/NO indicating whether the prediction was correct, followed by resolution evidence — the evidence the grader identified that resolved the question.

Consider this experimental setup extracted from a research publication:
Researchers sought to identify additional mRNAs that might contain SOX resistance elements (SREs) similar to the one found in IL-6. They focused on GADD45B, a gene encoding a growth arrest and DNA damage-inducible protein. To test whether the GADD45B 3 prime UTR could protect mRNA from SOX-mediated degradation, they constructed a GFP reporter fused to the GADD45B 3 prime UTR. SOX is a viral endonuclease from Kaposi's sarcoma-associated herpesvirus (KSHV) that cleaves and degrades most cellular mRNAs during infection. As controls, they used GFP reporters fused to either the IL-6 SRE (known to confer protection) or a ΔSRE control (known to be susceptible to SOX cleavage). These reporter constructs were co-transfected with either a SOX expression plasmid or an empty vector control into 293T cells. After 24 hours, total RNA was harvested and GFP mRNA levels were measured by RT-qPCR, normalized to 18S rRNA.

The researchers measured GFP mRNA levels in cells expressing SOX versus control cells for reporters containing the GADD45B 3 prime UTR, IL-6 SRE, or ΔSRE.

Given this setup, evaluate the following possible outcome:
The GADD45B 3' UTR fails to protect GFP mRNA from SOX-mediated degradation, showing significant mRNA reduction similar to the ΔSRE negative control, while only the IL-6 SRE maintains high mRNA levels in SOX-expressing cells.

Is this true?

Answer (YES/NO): NO